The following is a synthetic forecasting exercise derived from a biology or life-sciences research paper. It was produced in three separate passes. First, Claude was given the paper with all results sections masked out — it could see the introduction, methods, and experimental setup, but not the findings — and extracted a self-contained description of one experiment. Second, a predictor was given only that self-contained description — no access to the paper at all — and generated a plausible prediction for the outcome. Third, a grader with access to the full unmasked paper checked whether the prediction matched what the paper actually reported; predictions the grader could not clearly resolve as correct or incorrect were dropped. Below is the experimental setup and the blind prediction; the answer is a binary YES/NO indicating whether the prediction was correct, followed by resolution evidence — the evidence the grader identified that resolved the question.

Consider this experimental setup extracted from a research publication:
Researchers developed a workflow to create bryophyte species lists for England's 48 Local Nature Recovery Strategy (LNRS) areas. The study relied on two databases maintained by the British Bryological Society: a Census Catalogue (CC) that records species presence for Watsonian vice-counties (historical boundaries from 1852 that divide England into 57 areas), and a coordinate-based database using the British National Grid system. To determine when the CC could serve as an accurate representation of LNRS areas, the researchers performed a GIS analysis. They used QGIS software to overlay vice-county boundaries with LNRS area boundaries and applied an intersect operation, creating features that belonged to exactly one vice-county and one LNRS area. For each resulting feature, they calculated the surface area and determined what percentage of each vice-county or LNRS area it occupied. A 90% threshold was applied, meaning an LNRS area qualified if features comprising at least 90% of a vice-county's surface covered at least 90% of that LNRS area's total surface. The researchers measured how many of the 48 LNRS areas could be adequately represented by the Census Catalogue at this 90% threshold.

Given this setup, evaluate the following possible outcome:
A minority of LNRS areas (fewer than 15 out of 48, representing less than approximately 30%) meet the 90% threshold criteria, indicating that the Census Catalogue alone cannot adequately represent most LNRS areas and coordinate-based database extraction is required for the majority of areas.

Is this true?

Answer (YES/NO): NO